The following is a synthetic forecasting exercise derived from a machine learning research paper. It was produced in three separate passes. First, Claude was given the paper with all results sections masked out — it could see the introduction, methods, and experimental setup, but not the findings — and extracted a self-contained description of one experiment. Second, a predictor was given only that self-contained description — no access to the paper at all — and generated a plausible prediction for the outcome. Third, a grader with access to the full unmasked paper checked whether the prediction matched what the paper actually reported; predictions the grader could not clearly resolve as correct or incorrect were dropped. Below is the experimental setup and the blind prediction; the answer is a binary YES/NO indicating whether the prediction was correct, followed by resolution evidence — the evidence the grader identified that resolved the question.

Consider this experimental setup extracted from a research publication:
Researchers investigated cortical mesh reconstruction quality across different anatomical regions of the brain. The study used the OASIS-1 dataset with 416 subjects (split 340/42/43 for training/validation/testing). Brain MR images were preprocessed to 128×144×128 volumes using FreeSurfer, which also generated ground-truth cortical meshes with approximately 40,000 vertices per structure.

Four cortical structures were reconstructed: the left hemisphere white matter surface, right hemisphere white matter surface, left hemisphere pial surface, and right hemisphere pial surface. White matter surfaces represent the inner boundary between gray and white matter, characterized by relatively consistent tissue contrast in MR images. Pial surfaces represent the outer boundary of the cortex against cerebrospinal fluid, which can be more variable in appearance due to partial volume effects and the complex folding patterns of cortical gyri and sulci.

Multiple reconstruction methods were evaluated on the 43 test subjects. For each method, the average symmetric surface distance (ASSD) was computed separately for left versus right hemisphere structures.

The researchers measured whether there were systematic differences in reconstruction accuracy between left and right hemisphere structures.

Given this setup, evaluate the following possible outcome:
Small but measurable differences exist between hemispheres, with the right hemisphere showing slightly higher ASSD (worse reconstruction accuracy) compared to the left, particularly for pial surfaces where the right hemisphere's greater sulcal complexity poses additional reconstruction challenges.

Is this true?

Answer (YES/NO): NO